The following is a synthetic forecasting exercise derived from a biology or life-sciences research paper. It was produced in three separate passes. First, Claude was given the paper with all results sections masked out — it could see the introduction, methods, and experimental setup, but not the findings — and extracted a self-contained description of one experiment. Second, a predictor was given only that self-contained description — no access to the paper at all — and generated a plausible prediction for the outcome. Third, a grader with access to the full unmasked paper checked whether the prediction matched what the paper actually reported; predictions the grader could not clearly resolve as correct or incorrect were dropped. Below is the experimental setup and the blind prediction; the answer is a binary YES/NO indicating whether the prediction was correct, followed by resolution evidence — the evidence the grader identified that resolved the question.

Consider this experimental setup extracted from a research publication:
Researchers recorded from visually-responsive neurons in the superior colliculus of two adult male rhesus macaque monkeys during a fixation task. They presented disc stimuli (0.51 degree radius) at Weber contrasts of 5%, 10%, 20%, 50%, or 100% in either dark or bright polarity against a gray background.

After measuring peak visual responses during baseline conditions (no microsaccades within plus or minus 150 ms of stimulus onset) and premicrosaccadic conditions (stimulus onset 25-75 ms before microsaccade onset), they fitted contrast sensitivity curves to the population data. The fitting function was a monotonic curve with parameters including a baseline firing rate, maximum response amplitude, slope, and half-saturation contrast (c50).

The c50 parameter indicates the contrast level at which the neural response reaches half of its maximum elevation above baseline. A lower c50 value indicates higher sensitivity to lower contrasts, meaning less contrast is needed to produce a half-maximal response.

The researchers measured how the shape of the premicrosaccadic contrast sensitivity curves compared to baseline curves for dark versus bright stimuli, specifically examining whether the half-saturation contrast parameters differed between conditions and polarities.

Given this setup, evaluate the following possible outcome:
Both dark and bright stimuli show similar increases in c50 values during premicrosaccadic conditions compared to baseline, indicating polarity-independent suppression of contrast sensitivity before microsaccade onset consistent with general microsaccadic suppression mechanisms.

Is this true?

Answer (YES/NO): NO